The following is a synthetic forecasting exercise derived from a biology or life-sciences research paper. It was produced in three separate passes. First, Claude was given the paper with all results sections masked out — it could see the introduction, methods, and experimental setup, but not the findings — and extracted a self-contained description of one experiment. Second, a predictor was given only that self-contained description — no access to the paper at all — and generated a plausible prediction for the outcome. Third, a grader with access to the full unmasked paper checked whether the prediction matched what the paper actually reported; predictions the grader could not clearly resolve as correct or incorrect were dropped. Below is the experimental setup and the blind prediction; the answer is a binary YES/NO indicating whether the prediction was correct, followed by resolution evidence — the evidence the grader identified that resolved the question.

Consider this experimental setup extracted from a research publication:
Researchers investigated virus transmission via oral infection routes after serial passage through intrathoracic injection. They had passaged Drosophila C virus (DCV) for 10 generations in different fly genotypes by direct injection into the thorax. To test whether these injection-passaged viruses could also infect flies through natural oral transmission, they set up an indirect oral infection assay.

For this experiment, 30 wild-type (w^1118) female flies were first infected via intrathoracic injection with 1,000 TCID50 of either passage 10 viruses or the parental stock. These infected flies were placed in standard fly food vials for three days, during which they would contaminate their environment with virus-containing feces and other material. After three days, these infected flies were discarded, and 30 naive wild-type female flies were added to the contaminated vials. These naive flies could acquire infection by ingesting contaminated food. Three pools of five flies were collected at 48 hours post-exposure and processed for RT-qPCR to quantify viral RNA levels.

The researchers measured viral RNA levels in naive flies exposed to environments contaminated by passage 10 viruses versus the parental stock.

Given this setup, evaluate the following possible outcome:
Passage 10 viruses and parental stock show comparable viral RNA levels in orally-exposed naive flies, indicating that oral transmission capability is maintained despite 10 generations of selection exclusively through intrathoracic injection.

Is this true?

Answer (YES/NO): NO